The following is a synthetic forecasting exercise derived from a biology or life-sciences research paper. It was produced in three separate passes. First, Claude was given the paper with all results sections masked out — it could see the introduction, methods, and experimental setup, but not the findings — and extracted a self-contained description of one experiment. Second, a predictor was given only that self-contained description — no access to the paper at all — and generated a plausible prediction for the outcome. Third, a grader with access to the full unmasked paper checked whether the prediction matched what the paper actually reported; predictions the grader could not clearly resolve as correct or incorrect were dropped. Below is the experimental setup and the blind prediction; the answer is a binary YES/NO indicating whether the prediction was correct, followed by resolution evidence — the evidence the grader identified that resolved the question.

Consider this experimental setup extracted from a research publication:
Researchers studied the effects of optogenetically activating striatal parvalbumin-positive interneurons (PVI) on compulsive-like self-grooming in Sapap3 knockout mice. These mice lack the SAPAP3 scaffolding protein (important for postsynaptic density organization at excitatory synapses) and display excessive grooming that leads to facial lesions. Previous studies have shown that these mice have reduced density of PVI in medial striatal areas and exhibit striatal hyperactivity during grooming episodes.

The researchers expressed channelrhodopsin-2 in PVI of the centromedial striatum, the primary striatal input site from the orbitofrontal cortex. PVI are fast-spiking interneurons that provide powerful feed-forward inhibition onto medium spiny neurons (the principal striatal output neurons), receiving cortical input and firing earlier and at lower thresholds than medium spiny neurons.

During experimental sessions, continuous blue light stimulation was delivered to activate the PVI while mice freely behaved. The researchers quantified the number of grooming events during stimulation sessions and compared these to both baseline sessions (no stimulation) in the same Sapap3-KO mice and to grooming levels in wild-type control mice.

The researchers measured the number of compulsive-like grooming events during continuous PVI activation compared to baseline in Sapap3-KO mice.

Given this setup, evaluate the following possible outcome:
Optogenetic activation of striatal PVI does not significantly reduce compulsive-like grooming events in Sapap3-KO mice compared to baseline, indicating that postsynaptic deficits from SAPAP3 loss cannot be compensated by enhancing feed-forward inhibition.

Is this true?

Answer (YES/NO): NO